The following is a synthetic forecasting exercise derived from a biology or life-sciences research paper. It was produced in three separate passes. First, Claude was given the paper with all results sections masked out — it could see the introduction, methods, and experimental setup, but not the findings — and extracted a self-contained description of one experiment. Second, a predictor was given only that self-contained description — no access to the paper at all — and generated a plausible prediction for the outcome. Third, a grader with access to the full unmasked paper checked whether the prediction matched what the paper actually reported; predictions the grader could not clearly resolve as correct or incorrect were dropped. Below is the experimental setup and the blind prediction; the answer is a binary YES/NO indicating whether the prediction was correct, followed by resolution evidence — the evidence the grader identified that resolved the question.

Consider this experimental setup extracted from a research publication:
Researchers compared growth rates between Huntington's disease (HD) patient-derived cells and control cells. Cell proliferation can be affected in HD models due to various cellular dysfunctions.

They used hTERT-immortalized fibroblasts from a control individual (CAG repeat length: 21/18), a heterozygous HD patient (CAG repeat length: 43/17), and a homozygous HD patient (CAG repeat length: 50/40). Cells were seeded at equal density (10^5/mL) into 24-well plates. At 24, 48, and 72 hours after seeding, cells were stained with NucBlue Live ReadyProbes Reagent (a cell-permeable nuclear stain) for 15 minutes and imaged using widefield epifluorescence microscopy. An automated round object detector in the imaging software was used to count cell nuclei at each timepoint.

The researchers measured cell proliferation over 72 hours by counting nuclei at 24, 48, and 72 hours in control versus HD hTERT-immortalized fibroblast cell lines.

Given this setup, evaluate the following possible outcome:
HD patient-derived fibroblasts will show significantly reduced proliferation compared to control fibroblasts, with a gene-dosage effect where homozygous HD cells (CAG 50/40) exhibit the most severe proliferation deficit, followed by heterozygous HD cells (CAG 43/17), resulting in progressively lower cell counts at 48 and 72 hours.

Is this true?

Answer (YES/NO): NO